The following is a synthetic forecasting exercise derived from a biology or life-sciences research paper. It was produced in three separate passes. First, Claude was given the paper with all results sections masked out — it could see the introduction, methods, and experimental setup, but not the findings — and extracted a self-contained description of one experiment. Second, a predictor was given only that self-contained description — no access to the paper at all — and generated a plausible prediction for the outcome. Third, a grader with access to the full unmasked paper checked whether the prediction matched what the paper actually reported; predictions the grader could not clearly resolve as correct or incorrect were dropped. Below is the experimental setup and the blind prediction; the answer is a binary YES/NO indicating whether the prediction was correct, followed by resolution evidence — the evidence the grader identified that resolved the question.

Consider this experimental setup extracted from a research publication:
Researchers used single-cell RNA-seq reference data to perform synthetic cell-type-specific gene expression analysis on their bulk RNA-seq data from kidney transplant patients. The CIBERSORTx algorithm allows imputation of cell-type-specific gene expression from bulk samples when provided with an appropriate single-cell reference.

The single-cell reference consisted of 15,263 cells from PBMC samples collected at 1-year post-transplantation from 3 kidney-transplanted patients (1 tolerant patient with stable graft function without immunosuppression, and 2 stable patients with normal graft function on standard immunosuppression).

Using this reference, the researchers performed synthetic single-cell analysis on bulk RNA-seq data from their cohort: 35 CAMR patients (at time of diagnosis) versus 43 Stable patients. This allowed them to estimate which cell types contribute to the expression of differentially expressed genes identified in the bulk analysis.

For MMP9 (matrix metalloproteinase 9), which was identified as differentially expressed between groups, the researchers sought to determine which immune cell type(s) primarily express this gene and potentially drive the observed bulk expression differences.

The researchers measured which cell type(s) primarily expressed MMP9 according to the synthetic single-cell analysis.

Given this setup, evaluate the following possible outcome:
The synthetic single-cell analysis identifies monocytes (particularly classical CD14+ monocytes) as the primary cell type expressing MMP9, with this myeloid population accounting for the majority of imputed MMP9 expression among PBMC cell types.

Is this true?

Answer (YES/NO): NO